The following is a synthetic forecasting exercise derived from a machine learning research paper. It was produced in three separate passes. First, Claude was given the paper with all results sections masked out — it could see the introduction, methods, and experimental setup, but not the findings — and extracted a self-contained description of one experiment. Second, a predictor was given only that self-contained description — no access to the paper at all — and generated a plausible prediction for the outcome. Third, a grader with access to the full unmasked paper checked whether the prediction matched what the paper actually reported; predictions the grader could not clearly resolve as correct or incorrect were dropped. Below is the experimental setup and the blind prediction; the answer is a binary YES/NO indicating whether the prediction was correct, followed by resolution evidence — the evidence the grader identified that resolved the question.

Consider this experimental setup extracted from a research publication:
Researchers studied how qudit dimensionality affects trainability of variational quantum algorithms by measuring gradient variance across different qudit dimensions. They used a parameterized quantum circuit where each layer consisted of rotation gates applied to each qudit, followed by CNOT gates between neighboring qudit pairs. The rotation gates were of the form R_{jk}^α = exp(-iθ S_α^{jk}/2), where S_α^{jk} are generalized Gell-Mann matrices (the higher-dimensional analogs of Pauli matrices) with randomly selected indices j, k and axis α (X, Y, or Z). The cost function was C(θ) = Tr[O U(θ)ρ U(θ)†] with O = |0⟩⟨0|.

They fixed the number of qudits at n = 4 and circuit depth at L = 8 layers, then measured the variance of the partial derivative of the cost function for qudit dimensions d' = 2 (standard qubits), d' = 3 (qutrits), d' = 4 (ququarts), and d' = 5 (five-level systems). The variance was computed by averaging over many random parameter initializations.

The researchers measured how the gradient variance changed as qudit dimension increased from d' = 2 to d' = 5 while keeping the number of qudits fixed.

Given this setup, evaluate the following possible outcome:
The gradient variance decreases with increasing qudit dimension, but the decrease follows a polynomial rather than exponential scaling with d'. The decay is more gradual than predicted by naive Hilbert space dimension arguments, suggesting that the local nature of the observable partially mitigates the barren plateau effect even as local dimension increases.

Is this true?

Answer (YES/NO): NO